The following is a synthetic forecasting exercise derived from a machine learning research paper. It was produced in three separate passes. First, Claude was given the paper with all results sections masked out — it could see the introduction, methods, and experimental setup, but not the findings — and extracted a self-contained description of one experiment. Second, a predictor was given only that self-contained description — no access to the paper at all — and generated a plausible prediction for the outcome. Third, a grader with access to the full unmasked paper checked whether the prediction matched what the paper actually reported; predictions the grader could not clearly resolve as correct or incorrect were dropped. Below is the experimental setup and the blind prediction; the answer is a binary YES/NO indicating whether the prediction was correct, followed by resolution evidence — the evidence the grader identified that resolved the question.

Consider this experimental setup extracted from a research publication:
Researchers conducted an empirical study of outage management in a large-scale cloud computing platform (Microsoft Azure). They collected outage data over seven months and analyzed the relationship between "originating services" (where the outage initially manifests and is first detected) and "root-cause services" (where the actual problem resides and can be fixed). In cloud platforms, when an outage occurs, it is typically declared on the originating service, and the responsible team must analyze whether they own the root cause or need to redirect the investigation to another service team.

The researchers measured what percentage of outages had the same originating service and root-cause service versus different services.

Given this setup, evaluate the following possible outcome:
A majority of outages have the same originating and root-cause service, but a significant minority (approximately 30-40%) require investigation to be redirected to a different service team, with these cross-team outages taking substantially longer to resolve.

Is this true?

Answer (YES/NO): NO